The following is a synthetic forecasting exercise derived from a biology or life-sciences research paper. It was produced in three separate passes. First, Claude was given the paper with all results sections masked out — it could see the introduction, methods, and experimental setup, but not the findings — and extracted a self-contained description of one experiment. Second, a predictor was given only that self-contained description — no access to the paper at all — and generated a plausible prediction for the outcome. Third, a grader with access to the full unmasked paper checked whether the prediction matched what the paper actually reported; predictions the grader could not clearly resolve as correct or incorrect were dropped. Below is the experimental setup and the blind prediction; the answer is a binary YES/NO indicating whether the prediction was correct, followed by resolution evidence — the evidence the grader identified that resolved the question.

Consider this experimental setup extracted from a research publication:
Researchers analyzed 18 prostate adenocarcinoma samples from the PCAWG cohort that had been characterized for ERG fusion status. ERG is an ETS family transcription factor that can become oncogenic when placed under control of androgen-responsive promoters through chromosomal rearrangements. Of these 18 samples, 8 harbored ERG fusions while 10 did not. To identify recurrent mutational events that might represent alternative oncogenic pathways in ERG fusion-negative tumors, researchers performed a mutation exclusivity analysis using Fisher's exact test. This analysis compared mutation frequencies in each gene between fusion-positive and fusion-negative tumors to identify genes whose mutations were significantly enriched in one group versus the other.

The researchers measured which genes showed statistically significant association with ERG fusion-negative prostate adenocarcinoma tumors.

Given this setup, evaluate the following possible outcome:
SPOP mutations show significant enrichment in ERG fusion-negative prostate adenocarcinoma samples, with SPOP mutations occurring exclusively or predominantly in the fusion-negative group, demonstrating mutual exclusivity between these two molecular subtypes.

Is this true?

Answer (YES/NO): YES